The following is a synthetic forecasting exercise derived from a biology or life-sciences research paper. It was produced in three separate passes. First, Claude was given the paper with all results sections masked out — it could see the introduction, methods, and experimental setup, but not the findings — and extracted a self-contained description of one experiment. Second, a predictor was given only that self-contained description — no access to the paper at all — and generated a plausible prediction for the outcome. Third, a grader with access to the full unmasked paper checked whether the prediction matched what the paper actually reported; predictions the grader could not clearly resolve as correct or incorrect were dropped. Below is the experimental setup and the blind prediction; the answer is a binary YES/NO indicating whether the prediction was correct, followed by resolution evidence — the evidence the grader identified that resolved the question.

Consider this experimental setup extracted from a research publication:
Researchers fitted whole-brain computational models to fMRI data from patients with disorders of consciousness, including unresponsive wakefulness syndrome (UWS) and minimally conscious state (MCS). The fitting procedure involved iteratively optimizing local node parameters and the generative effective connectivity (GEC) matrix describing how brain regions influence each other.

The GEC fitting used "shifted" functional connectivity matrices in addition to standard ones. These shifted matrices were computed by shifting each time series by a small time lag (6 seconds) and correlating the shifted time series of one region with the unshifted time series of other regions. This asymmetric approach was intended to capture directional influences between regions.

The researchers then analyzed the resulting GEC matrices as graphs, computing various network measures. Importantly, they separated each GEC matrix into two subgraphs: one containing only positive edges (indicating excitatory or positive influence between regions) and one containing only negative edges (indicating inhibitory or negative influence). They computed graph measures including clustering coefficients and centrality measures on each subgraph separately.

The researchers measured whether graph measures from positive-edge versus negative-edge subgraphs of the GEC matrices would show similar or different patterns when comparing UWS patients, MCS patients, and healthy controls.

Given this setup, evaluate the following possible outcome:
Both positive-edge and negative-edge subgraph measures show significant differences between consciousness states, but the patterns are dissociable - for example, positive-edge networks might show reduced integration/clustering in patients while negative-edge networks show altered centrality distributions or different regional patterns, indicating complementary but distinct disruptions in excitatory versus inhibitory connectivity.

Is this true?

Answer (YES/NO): YES